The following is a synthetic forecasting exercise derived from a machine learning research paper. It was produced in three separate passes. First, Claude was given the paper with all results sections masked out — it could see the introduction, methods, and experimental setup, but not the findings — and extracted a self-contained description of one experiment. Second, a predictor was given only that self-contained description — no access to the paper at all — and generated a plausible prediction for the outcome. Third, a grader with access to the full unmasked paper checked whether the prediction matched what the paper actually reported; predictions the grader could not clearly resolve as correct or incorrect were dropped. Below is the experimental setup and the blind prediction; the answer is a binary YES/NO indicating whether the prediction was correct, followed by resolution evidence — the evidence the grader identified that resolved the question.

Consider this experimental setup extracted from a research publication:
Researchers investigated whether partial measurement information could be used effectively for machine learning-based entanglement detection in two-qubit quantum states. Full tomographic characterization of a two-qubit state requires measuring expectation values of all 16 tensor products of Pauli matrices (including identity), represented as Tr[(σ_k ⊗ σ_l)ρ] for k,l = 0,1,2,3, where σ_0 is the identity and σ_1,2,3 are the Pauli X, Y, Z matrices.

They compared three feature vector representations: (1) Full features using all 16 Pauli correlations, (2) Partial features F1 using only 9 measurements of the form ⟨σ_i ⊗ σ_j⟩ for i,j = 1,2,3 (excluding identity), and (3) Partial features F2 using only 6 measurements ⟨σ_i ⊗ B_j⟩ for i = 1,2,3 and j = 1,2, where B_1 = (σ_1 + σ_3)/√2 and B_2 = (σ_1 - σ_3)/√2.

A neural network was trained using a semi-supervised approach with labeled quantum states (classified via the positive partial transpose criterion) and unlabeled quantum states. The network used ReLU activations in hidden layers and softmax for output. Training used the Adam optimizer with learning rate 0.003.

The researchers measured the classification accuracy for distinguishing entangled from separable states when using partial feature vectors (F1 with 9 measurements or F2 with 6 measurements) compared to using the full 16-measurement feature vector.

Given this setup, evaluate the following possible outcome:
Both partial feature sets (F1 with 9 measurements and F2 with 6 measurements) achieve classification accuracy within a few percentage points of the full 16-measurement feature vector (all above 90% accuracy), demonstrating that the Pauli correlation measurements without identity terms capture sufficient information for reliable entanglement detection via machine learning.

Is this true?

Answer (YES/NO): NO